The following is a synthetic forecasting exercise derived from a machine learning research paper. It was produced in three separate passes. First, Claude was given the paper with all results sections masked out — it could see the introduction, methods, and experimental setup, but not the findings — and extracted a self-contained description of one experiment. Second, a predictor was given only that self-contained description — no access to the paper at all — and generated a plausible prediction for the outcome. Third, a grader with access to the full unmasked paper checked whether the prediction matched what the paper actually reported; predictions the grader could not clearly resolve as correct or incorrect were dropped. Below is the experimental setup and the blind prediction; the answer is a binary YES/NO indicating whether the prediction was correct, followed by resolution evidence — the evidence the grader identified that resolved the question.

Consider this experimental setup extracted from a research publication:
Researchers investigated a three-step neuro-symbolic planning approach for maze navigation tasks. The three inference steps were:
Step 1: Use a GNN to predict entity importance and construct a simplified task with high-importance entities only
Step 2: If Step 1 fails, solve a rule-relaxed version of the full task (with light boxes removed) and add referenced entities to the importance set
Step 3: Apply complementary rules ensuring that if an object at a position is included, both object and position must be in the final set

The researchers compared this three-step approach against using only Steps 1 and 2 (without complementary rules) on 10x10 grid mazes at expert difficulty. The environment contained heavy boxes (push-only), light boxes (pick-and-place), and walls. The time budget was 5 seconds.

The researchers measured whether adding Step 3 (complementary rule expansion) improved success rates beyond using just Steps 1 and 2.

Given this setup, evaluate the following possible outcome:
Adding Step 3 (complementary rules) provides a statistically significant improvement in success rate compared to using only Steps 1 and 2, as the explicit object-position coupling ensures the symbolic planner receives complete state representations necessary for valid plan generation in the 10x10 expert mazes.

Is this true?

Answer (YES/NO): NO